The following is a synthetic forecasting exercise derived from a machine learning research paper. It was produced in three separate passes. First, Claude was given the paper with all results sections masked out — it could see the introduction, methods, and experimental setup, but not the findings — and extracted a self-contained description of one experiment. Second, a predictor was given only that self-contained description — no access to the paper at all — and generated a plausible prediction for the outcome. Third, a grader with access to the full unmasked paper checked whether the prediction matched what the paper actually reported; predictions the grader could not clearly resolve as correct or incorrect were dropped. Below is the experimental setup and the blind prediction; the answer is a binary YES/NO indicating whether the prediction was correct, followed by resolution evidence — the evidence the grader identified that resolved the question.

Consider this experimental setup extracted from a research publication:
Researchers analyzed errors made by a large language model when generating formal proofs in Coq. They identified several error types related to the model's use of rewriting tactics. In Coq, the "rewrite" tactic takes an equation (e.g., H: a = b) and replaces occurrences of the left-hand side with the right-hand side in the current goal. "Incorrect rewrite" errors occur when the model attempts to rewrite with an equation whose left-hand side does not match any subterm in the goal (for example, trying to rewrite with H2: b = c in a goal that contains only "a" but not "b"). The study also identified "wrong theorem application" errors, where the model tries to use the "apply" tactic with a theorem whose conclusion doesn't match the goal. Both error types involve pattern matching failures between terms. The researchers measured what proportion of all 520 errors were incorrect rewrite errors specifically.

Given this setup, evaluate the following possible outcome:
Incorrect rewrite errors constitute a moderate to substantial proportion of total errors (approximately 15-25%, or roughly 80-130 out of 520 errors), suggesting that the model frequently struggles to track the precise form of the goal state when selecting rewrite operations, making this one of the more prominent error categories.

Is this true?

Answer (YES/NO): NO